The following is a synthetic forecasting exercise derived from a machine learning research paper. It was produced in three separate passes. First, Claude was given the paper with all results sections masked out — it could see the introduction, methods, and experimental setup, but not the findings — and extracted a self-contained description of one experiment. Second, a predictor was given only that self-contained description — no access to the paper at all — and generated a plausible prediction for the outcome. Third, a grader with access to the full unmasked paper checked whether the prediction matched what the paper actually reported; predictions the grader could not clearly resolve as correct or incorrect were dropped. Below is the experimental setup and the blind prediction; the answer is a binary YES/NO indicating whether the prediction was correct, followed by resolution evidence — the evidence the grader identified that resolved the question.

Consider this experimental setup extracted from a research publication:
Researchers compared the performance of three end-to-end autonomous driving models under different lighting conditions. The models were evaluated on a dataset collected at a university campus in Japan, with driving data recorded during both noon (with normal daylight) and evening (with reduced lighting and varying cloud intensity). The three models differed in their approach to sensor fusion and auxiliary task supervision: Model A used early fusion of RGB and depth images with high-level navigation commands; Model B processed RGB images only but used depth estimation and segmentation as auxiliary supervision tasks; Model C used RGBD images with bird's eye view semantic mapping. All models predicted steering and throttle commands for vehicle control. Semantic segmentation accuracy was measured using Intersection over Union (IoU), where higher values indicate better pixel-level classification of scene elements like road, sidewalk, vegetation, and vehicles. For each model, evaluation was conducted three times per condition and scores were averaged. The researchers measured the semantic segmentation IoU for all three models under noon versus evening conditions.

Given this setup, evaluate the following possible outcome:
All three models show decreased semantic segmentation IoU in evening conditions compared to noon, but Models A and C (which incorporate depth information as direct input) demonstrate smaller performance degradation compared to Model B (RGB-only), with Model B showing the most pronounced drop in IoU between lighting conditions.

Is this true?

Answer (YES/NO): NO